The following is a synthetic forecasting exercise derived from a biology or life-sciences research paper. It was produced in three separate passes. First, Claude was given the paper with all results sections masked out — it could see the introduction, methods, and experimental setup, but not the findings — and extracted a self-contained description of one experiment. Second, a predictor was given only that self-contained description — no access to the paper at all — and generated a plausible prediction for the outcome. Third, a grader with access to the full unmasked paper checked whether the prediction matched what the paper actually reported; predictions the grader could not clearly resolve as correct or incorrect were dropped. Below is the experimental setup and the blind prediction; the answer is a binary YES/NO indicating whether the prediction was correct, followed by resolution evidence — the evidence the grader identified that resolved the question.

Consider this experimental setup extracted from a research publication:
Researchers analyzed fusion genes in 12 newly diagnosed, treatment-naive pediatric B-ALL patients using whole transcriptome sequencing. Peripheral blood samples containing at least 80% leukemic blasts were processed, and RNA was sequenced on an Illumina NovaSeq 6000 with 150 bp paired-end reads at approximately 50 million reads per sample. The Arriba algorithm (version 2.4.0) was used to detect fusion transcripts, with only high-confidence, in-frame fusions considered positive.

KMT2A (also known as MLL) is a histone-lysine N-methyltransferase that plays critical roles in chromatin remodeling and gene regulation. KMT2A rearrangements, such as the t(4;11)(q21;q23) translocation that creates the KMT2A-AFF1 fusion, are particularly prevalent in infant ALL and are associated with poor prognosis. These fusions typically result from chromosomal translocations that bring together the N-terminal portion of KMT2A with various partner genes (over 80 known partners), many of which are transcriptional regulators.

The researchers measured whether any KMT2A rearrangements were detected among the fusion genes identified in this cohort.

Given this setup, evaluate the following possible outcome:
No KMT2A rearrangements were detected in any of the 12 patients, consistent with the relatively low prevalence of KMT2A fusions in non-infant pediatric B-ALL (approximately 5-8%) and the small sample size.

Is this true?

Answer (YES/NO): YES